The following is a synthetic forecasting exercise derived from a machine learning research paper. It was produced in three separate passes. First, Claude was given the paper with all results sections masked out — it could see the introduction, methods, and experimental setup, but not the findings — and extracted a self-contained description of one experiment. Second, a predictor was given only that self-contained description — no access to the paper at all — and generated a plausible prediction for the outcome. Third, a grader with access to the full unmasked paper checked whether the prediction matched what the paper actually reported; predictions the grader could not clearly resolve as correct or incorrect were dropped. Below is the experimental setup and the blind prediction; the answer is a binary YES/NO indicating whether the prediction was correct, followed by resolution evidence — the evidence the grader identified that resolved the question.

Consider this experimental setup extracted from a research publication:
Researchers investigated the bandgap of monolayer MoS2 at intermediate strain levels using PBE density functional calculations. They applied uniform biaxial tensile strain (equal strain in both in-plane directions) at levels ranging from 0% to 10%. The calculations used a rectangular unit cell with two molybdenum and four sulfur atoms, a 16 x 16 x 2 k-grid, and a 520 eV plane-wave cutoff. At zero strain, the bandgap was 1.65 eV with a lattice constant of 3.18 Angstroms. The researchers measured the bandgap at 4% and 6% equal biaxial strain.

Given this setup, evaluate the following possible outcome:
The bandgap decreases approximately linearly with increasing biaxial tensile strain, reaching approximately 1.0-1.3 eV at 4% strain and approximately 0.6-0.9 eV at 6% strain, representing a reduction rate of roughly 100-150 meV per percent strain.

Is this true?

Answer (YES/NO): NO